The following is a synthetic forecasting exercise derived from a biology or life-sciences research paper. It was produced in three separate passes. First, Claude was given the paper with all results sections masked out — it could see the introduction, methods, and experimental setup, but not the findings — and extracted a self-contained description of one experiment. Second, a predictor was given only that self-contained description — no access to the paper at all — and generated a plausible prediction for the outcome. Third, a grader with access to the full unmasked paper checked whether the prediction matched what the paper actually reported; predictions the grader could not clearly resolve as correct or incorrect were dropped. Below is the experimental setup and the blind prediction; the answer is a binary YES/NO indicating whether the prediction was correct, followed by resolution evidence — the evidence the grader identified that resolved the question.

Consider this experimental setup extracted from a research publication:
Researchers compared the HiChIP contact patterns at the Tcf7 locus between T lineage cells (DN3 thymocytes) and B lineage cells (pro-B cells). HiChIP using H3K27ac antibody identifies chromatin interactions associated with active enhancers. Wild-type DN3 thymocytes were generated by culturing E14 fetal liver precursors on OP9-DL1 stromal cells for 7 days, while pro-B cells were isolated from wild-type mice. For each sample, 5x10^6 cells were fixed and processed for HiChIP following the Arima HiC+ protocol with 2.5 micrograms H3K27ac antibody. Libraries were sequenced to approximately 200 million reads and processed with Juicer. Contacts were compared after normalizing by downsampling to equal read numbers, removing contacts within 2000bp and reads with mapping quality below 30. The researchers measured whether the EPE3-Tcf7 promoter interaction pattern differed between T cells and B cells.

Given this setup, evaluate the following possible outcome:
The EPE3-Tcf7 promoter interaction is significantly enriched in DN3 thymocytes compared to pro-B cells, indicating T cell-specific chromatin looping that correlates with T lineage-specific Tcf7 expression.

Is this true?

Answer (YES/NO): YES